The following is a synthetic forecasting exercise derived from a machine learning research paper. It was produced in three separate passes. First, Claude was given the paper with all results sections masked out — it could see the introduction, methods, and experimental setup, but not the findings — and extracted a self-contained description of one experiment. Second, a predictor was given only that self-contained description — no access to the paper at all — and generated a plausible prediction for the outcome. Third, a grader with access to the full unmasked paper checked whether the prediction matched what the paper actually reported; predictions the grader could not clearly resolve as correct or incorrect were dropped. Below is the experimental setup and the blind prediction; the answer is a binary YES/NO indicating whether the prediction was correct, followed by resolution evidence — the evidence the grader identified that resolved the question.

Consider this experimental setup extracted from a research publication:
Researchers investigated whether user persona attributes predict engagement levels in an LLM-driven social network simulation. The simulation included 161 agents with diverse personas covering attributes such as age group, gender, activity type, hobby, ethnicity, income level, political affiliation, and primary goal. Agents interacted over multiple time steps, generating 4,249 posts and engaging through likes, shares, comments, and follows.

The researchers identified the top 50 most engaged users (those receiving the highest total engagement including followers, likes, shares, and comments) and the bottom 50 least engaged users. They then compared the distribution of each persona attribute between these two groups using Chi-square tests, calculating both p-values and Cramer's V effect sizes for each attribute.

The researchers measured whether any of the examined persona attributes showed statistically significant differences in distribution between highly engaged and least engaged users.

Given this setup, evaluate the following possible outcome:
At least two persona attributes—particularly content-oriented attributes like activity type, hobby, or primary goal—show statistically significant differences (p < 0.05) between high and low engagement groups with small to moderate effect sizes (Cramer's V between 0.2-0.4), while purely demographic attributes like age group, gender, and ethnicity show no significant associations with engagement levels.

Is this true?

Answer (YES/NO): NO